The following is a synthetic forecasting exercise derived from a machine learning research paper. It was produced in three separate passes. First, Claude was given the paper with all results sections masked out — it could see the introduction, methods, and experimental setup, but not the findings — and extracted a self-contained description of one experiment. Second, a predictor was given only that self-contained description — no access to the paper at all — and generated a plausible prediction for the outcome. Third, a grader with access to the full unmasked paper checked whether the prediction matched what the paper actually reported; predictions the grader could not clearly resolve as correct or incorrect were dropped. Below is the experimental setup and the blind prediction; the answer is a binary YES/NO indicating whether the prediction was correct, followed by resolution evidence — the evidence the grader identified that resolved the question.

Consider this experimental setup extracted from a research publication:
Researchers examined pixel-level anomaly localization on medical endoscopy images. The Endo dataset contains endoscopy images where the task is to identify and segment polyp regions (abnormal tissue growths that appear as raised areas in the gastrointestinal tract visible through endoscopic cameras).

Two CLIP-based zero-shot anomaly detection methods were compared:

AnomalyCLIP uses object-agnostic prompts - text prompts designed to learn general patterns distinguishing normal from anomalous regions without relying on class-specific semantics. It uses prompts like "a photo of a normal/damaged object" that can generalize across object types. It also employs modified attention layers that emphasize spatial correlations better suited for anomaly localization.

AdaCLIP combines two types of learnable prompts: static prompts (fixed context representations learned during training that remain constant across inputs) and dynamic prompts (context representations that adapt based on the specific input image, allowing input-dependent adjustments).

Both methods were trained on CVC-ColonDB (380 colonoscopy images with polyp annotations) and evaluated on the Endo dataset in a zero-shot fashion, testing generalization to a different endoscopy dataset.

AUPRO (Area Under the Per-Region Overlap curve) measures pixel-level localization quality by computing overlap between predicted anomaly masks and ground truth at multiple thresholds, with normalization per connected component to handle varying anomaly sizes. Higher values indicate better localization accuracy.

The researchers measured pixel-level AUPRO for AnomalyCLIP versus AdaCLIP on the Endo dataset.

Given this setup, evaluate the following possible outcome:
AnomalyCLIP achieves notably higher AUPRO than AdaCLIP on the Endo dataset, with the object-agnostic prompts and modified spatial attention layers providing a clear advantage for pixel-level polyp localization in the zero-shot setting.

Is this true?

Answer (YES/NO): YES